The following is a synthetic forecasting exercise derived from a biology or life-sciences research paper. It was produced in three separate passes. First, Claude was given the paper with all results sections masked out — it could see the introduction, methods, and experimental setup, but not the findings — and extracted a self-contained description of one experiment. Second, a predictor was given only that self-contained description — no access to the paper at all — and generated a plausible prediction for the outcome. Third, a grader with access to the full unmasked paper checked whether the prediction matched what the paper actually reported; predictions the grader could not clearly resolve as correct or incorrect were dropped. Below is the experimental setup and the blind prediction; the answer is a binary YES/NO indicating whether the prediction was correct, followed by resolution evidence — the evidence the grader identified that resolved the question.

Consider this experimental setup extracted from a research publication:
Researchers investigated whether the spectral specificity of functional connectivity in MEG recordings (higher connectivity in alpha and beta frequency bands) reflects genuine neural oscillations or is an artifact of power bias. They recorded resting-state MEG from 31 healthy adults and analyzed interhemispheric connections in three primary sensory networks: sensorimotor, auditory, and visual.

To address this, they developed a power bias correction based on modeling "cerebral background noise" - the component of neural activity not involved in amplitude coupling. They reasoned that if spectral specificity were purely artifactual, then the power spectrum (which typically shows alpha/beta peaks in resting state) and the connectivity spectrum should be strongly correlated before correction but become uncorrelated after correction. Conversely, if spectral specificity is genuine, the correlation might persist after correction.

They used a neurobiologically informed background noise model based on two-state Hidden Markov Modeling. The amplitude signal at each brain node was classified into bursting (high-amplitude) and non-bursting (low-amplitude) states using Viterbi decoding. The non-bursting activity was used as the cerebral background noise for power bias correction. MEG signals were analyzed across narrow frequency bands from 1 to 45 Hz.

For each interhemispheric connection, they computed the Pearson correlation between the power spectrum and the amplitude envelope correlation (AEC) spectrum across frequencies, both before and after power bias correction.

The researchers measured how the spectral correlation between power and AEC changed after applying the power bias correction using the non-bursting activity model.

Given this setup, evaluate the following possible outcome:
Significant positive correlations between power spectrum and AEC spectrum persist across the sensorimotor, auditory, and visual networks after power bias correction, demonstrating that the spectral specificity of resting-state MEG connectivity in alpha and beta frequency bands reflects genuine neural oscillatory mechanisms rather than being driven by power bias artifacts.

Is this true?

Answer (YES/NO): YES